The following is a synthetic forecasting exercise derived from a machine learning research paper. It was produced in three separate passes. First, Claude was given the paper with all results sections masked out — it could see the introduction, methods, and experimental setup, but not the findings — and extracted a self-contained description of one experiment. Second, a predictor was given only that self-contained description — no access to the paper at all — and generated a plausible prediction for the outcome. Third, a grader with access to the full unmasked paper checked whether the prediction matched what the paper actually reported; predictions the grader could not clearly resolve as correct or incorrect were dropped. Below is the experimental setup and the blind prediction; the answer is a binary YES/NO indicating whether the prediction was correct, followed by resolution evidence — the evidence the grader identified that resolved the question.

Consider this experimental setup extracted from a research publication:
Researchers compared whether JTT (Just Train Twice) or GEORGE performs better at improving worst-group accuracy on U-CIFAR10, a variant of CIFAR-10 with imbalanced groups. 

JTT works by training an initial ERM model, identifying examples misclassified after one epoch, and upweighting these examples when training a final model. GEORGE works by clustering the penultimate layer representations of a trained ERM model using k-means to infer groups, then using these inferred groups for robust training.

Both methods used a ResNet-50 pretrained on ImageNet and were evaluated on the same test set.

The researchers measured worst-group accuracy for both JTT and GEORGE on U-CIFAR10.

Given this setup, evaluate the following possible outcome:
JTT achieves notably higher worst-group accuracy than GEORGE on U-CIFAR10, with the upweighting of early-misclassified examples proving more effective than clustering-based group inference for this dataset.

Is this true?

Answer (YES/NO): NO